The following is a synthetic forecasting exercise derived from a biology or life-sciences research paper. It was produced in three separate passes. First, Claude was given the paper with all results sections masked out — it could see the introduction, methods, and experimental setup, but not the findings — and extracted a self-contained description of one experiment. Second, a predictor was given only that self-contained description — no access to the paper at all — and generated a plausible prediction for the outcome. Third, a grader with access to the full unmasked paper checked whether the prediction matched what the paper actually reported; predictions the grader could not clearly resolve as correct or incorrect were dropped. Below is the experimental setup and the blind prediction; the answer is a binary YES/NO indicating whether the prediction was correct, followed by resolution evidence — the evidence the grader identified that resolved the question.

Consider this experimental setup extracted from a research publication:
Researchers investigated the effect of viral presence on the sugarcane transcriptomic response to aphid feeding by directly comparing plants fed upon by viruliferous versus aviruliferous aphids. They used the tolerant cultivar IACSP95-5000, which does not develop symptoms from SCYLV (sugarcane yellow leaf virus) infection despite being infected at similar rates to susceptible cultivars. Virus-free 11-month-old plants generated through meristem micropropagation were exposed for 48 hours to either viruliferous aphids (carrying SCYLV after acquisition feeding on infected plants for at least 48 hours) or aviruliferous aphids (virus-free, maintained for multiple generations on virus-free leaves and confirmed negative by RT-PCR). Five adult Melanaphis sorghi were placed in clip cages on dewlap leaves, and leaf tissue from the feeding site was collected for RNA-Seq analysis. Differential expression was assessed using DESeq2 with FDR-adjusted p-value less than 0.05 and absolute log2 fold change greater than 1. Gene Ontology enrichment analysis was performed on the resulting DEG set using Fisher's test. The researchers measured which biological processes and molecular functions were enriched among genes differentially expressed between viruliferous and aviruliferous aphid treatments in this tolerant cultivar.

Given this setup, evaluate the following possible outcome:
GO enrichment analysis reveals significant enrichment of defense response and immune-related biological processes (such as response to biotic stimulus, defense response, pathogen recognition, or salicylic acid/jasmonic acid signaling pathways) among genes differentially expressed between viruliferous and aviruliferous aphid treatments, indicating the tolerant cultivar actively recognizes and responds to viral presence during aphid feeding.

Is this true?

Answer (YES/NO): NO